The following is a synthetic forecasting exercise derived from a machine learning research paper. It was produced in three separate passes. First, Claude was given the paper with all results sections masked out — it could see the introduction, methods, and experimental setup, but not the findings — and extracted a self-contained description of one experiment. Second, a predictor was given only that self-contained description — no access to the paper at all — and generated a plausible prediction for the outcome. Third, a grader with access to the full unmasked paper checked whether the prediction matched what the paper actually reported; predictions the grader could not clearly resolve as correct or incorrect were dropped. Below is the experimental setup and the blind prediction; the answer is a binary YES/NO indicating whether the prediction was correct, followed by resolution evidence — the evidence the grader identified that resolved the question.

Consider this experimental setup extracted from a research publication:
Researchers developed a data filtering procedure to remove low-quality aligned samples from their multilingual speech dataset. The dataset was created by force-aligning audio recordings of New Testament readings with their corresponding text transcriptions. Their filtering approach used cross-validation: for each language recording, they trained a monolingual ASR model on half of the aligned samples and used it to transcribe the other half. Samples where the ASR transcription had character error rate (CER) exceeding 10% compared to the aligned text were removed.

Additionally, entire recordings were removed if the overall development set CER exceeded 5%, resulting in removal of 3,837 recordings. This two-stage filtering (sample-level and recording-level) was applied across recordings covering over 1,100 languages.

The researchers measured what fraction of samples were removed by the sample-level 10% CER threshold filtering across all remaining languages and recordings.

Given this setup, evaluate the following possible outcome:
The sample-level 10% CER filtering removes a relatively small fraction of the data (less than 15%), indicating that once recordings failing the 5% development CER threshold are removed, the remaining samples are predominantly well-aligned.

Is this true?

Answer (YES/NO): YES